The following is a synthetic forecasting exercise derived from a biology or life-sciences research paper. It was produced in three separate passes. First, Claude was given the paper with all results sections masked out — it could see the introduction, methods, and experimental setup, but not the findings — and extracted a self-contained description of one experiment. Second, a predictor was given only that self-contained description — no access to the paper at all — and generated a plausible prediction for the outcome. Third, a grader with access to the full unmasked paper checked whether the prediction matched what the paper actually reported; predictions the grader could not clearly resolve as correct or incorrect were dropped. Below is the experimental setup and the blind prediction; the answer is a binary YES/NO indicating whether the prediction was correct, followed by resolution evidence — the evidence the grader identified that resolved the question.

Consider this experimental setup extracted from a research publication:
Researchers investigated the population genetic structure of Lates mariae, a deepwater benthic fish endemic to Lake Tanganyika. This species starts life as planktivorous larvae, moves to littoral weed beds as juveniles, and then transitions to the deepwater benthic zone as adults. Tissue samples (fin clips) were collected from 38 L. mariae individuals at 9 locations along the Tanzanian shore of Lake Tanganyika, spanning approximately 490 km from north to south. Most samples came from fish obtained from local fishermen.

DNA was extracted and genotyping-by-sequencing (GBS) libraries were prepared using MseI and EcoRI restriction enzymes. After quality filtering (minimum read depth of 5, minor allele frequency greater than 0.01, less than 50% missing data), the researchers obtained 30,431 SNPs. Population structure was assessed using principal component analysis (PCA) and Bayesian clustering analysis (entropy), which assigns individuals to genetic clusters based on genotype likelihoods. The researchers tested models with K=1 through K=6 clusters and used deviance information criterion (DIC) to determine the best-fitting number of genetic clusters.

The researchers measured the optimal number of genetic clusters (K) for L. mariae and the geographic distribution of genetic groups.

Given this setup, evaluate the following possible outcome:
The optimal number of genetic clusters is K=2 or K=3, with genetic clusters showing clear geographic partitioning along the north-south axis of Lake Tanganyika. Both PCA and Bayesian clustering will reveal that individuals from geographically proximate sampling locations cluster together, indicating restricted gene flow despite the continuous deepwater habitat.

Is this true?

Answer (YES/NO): NO